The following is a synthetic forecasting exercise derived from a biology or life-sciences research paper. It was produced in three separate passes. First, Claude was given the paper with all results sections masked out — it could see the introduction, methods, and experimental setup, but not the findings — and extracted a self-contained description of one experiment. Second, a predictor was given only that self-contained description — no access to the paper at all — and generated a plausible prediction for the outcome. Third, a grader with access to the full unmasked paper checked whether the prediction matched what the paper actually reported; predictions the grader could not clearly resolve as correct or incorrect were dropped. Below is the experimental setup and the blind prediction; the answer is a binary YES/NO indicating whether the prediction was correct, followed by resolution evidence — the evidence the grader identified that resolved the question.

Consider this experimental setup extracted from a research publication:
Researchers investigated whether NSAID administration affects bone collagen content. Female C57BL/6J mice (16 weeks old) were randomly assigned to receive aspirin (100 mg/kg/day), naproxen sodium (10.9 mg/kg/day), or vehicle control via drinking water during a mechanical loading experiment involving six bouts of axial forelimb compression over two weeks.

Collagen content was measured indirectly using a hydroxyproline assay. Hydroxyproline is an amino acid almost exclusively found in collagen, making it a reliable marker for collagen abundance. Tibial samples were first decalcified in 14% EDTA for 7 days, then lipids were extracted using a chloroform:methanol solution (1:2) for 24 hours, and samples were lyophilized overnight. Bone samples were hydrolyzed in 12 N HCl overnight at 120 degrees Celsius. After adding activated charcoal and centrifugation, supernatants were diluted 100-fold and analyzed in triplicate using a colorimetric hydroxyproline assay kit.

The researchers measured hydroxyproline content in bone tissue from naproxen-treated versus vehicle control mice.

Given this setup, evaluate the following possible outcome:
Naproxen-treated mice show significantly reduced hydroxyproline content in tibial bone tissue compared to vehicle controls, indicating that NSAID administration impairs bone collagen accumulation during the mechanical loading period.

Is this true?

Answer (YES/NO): YES